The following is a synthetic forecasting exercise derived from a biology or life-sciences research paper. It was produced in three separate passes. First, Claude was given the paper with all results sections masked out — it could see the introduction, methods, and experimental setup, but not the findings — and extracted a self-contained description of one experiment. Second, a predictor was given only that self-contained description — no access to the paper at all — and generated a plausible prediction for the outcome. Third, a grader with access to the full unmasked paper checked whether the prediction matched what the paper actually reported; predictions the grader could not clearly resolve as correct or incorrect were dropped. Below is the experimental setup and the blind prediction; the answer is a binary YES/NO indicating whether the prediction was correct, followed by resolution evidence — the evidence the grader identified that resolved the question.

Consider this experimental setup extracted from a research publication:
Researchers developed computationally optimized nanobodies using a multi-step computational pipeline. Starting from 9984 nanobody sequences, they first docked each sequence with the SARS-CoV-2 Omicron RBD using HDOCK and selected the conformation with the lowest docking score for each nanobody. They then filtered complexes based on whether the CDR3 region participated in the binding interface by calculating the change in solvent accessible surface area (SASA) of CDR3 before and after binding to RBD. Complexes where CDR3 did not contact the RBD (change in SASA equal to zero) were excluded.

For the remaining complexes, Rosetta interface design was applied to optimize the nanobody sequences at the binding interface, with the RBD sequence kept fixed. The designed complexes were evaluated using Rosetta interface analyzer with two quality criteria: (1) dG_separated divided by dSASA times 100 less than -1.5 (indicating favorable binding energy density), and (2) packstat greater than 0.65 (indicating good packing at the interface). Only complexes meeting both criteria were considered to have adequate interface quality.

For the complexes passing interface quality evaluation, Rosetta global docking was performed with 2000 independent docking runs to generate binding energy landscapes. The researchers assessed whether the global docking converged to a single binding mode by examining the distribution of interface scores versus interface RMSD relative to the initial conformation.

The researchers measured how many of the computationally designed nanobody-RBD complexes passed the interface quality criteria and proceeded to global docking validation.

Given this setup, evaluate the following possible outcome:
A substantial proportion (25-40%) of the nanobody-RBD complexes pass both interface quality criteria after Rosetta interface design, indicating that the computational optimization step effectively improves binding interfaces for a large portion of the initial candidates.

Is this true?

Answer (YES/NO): NO